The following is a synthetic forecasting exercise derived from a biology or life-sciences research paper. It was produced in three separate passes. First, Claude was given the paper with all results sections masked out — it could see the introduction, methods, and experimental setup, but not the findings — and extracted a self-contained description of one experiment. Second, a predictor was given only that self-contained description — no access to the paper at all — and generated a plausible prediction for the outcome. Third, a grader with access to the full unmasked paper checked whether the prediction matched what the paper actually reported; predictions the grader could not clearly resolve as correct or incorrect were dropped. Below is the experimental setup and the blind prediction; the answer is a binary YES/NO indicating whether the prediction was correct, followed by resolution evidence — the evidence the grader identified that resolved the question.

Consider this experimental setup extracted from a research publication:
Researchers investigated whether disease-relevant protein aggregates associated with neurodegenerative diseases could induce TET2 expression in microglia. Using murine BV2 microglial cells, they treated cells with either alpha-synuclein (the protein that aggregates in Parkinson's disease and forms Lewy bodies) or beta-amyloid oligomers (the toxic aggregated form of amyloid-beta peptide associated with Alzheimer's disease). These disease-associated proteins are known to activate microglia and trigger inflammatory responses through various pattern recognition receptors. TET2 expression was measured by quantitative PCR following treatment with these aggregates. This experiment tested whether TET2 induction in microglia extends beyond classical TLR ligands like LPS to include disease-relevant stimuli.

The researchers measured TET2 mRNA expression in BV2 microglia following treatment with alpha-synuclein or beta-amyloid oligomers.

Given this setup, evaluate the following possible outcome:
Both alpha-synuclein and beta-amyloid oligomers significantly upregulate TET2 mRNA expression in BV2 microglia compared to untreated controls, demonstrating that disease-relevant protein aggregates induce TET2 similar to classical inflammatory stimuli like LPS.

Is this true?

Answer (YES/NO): YES